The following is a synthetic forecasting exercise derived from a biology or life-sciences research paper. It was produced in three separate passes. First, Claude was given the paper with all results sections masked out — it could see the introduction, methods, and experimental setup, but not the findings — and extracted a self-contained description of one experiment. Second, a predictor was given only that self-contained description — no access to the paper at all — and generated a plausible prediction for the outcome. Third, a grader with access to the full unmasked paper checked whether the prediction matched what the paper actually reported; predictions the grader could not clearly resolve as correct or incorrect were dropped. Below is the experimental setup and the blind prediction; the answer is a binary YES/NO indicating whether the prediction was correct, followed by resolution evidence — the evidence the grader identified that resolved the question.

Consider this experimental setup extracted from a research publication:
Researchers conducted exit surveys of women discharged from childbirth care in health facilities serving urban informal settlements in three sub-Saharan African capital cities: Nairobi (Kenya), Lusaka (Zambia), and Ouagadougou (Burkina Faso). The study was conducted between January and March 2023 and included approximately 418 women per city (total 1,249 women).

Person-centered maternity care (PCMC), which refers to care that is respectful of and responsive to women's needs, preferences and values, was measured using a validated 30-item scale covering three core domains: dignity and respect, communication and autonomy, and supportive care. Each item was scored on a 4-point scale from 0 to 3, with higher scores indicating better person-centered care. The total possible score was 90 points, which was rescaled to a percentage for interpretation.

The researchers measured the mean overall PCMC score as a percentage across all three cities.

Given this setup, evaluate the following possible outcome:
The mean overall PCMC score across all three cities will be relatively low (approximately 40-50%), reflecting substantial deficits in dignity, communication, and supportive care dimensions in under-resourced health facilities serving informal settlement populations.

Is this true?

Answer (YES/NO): NO